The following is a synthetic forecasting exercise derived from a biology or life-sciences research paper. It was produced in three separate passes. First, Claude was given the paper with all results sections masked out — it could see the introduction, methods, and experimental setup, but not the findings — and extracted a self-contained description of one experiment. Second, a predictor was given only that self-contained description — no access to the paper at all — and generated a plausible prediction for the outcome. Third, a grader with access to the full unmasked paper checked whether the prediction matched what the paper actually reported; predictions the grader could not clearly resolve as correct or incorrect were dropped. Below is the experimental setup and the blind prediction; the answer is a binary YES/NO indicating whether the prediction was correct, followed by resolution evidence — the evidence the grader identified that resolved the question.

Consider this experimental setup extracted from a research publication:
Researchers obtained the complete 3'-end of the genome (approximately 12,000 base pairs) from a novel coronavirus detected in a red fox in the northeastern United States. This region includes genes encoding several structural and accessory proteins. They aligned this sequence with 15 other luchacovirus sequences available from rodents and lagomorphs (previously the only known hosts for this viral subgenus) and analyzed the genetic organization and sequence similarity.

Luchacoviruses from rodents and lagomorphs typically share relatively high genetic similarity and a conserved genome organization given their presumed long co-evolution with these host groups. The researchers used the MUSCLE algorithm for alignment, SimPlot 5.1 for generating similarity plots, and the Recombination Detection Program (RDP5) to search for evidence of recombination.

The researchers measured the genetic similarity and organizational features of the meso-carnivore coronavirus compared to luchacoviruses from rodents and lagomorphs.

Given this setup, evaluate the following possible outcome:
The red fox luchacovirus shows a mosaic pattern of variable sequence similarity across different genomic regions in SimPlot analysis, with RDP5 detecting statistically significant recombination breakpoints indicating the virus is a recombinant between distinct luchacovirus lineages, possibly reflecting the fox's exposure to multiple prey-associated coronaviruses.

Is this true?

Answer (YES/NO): NO